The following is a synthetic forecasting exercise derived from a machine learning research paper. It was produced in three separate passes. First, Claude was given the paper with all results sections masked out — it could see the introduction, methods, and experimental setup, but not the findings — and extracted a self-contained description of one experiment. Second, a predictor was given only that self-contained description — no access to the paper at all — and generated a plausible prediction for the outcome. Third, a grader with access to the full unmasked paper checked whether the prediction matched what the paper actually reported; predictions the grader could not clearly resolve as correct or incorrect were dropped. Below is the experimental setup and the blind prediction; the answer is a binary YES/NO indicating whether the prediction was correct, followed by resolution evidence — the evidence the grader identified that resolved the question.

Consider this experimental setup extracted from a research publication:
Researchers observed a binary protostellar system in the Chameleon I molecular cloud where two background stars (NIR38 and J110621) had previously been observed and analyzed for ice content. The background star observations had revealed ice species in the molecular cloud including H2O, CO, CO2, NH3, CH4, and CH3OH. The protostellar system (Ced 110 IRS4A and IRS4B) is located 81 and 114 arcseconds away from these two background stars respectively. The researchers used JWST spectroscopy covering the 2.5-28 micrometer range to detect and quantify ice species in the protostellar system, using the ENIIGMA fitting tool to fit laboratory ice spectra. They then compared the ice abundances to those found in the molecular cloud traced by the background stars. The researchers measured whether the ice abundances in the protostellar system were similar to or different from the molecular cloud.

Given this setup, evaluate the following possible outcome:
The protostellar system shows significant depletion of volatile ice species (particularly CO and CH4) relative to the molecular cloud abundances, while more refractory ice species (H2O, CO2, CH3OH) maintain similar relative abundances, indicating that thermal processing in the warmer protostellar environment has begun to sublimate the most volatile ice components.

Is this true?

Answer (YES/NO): NO